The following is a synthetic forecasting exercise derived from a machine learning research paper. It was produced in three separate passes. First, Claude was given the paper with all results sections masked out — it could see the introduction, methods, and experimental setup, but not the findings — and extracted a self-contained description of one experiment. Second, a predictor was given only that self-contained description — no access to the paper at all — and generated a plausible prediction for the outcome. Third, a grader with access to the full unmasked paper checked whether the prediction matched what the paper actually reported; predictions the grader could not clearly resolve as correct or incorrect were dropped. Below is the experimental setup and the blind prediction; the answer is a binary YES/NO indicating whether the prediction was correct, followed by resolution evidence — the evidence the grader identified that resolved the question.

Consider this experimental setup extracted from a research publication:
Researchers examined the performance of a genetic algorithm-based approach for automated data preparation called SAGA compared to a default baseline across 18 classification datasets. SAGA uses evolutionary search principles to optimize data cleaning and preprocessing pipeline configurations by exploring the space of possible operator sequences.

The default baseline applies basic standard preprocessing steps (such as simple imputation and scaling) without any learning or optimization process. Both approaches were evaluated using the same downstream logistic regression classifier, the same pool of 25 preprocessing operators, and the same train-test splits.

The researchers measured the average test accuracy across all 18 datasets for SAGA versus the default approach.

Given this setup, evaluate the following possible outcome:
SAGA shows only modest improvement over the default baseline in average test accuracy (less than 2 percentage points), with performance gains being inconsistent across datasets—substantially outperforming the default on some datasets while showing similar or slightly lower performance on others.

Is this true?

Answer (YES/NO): NO